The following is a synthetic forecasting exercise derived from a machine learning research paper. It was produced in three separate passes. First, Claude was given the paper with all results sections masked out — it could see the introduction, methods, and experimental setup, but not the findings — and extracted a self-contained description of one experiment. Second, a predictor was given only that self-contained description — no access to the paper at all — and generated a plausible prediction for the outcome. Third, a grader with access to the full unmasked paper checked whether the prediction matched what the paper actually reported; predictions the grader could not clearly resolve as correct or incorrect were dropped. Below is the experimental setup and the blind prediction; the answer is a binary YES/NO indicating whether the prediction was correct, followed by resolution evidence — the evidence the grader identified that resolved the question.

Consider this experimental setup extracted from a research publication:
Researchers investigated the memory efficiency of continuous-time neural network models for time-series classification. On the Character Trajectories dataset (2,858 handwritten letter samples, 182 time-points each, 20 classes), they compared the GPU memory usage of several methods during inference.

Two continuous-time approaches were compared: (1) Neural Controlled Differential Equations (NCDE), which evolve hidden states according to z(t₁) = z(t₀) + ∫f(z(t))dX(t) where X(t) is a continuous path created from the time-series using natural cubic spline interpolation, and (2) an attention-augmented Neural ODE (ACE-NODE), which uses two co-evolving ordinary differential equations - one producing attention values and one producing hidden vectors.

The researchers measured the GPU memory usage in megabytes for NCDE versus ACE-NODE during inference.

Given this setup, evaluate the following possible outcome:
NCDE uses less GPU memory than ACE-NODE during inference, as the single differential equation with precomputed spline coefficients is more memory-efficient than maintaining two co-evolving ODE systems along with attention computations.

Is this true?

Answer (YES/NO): YES